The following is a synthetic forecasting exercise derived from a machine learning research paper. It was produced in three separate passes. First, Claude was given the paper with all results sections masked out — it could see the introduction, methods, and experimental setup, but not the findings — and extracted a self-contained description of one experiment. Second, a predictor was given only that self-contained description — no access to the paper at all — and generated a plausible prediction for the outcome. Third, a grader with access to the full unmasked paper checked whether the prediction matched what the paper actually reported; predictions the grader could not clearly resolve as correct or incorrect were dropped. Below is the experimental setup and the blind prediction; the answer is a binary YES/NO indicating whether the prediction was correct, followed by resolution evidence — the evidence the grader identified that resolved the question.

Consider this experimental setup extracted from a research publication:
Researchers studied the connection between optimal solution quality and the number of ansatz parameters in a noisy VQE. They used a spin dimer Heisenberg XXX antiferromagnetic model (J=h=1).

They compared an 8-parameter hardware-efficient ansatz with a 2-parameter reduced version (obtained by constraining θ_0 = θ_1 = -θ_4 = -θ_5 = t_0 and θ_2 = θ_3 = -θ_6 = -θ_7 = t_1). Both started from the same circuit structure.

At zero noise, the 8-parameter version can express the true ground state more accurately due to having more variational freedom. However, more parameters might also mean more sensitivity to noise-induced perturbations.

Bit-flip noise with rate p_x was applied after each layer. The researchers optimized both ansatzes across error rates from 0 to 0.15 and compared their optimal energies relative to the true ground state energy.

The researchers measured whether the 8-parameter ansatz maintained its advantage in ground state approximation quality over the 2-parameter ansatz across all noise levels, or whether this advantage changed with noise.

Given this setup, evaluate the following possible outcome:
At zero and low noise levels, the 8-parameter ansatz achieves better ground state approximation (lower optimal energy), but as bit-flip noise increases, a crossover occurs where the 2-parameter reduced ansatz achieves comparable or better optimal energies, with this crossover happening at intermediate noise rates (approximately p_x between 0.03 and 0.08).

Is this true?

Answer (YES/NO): NO